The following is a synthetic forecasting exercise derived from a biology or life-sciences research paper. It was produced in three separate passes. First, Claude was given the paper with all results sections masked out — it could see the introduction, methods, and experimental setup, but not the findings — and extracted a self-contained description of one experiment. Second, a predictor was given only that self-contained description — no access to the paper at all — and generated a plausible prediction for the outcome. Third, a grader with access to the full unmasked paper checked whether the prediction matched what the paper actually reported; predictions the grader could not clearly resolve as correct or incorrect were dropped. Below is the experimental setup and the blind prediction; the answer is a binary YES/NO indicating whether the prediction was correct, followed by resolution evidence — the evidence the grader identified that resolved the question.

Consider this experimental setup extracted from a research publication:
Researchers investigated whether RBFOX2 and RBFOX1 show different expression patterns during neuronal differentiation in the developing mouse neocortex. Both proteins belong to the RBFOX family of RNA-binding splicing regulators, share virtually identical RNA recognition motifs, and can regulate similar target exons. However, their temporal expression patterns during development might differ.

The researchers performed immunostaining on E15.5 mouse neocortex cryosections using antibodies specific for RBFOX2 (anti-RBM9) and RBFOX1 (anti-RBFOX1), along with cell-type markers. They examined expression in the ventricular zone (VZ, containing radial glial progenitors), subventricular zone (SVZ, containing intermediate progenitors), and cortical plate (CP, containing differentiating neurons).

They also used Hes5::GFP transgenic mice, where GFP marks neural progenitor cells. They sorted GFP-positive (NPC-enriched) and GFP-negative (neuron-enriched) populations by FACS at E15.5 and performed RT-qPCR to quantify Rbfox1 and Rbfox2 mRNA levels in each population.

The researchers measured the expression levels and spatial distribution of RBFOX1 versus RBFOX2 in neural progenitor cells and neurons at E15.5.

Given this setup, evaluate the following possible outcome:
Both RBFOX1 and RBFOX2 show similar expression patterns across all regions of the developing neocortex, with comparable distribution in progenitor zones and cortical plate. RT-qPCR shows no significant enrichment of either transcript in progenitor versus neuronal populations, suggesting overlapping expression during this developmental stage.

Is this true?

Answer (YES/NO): NO